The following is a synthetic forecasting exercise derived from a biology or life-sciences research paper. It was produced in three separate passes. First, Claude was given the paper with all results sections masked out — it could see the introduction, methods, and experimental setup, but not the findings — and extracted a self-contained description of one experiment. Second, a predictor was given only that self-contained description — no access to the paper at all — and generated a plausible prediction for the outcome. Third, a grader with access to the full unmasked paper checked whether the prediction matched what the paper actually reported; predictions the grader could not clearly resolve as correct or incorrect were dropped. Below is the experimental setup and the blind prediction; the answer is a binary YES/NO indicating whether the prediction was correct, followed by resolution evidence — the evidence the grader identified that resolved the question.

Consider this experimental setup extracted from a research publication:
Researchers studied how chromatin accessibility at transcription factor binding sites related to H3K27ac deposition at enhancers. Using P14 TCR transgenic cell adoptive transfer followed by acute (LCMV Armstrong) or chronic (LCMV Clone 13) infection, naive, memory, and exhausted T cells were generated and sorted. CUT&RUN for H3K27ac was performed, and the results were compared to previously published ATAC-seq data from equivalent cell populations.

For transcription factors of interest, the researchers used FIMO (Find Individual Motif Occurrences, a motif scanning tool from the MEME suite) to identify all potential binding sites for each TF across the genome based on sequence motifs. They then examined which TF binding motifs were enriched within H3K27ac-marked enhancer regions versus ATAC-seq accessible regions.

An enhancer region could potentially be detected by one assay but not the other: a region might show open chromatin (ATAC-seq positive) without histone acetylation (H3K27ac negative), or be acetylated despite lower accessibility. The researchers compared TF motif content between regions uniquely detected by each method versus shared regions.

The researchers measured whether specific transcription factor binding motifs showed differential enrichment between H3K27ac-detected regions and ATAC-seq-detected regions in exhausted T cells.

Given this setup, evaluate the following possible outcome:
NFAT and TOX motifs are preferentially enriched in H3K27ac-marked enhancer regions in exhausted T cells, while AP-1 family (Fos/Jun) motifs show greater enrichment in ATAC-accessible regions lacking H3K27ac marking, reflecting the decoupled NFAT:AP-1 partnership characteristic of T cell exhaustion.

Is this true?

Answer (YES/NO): NO